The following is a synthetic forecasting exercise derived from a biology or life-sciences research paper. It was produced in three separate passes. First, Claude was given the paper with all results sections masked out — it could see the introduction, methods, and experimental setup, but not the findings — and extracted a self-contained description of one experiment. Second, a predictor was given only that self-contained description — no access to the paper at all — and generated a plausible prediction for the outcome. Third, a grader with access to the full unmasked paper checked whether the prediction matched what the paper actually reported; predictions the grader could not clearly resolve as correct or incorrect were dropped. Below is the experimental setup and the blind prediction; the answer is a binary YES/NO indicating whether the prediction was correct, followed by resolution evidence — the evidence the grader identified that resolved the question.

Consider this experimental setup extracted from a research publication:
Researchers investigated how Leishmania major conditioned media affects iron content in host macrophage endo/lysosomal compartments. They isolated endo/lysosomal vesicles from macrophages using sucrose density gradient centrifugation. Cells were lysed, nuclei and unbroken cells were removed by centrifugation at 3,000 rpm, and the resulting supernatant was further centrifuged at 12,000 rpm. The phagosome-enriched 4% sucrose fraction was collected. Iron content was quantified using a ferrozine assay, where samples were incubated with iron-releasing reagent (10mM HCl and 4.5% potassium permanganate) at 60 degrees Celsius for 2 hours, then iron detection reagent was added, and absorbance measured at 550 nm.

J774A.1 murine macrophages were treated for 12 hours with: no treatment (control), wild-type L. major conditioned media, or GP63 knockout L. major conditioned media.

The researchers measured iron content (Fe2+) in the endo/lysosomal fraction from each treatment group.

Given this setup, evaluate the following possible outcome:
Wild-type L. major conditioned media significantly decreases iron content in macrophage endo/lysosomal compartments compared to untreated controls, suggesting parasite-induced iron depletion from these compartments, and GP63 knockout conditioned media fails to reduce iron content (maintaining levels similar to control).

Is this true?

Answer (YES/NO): NO